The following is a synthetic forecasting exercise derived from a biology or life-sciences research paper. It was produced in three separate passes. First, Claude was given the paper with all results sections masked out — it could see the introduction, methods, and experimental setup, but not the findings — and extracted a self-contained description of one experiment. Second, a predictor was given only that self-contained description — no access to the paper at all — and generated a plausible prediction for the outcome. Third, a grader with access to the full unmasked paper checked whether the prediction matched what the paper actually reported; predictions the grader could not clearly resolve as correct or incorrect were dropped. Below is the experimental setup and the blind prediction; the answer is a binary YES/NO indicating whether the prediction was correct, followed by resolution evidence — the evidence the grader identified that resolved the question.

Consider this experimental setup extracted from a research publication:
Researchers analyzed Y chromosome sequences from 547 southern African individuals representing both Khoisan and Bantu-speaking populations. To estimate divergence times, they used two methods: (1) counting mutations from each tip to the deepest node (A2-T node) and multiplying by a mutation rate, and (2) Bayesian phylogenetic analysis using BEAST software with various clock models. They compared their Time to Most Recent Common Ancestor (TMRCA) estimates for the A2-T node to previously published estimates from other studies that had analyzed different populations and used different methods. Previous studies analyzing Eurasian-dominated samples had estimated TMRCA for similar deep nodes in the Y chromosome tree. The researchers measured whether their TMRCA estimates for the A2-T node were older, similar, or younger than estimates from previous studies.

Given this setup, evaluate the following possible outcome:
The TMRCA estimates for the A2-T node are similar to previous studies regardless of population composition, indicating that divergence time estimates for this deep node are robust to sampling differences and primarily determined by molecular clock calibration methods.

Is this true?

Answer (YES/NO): NO